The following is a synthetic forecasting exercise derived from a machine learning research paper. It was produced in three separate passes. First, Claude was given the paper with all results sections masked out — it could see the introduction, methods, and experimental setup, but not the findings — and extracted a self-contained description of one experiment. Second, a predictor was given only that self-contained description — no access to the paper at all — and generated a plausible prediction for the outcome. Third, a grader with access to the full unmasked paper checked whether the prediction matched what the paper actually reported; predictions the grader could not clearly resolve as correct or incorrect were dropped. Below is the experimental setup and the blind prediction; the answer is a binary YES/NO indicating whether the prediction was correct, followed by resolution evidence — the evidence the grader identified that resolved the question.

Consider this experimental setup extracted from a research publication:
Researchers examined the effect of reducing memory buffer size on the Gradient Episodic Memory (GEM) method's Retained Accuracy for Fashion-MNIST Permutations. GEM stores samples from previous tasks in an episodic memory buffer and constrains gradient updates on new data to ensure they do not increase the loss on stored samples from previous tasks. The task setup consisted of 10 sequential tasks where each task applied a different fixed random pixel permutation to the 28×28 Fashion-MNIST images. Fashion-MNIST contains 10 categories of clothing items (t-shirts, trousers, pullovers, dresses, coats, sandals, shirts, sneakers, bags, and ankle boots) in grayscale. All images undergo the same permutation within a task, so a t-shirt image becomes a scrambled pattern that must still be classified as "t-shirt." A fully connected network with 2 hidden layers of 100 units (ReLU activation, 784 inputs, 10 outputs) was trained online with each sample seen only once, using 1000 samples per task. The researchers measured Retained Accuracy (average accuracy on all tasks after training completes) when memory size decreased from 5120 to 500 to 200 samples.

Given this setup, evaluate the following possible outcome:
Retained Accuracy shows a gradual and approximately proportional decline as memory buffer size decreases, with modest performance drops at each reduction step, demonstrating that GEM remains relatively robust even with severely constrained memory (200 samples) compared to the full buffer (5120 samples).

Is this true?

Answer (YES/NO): NO